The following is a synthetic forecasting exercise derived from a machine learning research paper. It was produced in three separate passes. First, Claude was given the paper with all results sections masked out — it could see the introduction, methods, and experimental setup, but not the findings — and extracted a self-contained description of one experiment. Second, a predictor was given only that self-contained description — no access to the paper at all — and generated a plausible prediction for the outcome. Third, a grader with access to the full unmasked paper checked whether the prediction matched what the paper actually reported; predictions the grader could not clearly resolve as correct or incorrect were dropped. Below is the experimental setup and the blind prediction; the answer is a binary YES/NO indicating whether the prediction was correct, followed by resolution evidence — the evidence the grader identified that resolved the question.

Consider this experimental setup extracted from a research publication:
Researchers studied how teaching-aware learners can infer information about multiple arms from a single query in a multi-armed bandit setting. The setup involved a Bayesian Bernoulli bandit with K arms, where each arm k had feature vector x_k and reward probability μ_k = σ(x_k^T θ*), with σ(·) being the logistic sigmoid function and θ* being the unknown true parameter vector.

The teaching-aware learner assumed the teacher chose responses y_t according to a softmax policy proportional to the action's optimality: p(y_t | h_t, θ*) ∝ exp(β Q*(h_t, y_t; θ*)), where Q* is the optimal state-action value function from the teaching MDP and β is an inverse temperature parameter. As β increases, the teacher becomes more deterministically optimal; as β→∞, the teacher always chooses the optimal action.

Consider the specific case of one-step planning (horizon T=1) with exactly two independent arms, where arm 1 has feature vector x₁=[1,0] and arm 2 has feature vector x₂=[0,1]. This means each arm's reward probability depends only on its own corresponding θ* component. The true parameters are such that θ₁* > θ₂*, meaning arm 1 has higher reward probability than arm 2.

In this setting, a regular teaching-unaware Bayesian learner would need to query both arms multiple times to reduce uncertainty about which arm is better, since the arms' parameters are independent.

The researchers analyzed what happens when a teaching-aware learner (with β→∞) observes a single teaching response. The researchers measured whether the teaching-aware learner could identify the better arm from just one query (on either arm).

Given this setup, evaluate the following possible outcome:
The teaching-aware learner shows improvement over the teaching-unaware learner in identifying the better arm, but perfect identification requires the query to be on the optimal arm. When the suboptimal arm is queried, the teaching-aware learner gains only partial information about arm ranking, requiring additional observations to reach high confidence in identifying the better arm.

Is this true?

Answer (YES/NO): NO